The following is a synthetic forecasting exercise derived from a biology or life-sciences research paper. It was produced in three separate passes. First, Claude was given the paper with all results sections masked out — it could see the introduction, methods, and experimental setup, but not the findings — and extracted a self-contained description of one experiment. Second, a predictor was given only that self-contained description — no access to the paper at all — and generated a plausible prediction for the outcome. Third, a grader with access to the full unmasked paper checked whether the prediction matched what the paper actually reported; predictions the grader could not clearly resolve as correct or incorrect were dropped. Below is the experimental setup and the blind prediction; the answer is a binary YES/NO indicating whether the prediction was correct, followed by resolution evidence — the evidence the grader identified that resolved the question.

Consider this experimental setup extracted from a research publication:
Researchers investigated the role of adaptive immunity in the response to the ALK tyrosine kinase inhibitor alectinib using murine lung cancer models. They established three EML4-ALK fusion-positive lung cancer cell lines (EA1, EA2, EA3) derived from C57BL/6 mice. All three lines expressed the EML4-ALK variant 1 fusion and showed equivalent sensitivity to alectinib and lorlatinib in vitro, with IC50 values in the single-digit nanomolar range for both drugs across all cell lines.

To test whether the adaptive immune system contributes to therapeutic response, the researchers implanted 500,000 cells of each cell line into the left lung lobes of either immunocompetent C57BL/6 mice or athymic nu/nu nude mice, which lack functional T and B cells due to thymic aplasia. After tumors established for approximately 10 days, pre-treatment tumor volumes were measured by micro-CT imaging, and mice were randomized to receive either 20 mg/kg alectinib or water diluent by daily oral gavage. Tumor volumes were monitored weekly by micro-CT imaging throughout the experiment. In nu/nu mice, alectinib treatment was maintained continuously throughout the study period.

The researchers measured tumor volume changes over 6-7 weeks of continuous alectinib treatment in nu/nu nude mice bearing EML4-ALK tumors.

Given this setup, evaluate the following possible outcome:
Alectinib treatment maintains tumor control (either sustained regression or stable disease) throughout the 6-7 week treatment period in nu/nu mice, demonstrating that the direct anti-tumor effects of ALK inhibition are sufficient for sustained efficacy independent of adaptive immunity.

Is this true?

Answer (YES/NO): NO